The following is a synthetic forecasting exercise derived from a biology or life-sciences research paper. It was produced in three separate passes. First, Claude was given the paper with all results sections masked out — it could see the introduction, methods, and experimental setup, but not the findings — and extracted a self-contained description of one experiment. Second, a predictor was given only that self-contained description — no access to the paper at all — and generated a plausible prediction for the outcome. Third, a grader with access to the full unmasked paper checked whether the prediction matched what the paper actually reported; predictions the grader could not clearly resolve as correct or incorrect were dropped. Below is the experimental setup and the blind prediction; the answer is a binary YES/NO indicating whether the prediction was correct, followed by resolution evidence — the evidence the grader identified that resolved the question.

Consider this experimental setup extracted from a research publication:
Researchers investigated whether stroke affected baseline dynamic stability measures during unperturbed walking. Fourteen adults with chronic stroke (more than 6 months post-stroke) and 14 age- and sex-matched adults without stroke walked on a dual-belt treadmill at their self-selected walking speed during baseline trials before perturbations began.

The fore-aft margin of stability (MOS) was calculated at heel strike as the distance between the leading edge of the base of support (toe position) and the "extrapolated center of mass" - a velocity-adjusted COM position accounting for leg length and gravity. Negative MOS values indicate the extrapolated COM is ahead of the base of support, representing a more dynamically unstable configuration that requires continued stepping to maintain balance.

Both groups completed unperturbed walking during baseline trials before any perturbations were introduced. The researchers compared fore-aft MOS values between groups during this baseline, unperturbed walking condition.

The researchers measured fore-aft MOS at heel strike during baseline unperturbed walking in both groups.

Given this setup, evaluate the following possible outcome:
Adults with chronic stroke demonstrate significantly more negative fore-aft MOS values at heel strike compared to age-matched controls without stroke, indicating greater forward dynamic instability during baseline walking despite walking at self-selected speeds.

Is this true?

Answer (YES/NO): NO